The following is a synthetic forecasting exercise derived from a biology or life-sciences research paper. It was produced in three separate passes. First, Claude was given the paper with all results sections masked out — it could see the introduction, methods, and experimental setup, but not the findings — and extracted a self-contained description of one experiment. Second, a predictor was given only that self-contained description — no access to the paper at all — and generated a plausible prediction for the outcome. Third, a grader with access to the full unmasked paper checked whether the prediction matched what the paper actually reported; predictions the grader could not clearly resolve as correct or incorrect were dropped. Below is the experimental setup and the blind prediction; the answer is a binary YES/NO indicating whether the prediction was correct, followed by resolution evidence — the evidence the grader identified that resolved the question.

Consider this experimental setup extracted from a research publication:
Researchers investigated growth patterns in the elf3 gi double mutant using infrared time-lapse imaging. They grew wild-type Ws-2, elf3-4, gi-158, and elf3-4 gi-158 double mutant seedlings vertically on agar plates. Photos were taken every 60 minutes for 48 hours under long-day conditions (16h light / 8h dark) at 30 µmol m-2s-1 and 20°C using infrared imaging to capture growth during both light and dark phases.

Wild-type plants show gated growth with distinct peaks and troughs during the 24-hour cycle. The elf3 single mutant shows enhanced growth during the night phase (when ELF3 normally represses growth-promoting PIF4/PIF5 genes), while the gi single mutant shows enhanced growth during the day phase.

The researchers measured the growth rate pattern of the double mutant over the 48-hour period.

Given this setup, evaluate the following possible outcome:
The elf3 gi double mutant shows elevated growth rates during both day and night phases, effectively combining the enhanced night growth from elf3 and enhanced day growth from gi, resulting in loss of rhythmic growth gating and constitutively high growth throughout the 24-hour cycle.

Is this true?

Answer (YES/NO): YES